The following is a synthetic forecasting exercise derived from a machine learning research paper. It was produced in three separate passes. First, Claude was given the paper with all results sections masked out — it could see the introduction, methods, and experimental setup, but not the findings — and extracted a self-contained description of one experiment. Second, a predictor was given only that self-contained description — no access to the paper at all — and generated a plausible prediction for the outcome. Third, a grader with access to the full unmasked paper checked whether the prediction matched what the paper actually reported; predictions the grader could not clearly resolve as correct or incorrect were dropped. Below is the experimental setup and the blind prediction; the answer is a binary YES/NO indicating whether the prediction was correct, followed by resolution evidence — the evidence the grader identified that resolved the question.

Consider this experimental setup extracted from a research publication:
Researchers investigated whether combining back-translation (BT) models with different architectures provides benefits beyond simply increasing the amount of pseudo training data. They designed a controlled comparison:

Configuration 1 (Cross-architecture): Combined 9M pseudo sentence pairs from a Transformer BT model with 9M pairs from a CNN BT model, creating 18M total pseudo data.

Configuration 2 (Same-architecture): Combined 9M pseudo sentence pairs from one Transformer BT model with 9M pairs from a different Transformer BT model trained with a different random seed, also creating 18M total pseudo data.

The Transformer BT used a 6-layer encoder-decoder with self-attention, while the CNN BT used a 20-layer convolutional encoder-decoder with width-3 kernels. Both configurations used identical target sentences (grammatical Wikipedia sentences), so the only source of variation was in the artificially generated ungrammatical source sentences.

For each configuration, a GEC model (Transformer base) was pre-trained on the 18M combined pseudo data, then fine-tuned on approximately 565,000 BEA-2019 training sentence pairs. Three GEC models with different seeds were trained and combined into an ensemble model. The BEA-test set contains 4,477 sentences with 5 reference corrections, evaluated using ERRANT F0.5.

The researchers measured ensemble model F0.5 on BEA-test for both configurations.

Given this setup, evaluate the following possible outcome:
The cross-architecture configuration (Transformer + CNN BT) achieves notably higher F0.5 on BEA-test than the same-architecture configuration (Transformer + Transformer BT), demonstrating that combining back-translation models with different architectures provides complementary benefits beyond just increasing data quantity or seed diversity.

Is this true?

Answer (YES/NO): NO